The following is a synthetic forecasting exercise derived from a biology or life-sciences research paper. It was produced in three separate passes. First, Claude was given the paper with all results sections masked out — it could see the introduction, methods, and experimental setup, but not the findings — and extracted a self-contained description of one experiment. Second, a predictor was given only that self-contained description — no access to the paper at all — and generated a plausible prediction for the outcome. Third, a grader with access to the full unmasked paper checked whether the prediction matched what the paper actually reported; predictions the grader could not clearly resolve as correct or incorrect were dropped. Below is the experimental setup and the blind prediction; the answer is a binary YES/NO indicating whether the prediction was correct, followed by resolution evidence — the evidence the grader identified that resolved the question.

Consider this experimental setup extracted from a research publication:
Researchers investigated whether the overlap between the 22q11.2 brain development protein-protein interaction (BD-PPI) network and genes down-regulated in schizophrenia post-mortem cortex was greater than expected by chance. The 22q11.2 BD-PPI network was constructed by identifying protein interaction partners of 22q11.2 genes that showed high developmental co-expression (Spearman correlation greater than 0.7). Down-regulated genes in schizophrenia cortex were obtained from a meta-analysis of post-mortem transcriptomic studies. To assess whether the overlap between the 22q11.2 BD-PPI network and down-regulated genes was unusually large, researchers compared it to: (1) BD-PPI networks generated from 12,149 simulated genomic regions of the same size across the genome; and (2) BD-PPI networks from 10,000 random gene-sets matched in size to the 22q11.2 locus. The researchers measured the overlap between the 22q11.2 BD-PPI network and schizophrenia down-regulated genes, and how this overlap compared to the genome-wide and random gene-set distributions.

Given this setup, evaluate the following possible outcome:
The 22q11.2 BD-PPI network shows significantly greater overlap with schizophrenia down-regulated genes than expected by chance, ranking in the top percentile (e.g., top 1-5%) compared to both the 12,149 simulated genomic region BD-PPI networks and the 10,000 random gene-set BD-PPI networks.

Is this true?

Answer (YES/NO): NO